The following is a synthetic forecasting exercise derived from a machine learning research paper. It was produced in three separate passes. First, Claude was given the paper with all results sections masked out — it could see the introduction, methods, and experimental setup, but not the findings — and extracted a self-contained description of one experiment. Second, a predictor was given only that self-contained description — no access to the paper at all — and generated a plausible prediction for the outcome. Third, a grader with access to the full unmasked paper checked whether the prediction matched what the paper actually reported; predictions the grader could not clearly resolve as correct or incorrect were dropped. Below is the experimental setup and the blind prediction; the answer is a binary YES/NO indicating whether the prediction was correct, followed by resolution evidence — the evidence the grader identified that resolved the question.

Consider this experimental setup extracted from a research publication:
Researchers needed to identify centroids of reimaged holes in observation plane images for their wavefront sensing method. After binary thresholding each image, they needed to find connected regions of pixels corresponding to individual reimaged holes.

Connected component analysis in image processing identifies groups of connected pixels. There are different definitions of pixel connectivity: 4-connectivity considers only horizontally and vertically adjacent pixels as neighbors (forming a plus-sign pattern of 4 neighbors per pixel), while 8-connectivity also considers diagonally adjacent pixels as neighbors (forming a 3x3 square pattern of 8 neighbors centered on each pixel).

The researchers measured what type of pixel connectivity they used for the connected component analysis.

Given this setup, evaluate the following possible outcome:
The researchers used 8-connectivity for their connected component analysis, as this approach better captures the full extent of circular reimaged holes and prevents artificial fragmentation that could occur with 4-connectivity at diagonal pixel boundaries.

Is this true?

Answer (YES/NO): NO